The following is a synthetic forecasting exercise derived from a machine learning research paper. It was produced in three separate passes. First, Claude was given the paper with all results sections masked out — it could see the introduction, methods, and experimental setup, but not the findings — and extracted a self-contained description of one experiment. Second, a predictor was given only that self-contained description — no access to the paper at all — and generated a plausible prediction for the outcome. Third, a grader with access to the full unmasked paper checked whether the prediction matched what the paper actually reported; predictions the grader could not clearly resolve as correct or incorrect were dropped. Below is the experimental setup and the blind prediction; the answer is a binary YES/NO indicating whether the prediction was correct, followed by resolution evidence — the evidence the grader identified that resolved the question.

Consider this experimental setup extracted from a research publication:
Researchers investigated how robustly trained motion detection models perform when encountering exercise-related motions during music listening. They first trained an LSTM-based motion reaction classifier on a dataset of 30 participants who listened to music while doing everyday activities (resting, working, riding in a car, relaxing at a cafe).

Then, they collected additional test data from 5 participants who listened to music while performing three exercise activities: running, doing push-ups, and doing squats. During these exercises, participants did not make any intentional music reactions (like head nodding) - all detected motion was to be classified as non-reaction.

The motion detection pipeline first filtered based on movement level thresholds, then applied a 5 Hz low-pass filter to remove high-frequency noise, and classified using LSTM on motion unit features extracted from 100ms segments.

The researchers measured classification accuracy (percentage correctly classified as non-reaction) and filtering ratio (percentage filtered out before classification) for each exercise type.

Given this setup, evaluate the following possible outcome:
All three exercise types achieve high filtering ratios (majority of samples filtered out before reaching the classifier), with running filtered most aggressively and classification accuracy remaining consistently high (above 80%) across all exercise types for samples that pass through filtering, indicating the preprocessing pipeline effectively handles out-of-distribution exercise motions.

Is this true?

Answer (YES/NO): NO